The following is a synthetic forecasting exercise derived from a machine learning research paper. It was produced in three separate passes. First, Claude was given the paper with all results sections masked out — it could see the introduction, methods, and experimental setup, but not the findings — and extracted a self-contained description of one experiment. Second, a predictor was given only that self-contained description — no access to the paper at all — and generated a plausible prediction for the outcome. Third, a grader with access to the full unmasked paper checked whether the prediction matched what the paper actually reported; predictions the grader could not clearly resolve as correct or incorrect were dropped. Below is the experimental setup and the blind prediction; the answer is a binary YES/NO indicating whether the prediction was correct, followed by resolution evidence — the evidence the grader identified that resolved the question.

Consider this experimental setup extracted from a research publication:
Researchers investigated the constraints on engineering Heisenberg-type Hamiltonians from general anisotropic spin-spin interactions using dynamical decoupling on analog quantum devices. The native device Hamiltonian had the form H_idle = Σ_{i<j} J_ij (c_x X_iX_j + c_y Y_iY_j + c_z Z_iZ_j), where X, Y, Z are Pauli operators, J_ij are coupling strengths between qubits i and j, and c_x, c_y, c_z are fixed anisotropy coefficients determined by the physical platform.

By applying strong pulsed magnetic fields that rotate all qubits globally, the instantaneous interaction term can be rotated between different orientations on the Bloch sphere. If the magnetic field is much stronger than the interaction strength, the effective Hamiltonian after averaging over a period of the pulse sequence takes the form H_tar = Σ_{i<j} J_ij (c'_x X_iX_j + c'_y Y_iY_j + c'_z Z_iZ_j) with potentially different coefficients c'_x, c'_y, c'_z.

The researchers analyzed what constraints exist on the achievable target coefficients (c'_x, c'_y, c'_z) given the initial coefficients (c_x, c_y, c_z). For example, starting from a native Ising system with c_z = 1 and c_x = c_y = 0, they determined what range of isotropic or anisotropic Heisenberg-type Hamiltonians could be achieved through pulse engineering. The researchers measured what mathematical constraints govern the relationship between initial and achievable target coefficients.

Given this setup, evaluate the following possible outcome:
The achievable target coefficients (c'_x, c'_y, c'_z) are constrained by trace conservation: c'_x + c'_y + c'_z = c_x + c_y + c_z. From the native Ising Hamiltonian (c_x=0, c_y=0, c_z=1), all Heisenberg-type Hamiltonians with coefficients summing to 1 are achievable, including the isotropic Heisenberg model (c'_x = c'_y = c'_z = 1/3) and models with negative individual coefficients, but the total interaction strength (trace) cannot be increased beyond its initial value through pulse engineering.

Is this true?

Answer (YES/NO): NO